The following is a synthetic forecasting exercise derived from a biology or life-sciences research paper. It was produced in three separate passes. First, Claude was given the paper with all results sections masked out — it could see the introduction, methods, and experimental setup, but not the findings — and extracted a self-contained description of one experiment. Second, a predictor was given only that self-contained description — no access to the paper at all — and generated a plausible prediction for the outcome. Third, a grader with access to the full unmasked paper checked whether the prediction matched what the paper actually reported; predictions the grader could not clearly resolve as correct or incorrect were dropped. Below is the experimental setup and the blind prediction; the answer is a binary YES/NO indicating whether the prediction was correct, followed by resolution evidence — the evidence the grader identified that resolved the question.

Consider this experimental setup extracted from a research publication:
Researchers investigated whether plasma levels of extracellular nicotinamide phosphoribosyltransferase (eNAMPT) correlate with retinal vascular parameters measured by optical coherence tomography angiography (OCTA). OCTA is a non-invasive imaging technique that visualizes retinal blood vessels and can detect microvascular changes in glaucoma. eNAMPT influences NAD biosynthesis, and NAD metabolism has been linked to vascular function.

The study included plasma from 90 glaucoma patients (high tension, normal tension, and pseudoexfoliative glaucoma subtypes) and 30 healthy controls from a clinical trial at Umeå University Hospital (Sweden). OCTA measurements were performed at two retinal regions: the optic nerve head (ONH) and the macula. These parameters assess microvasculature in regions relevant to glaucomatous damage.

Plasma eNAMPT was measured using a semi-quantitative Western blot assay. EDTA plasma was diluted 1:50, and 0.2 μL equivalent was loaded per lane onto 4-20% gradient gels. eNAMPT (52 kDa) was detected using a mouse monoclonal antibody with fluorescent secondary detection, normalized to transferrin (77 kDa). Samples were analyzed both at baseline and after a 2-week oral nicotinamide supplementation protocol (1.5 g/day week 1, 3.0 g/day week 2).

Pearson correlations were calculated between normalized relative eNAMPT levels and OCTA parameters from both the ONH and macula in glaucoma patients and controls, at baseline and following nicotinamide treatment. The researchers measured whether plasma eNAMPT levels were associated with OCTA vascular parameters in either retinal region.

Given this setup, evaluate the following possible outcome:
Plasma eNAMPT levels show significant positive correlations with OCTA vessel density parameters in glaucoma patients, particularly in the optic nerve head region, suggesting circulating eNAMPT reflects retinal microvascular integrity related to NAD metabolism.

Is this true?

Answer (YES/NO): NO